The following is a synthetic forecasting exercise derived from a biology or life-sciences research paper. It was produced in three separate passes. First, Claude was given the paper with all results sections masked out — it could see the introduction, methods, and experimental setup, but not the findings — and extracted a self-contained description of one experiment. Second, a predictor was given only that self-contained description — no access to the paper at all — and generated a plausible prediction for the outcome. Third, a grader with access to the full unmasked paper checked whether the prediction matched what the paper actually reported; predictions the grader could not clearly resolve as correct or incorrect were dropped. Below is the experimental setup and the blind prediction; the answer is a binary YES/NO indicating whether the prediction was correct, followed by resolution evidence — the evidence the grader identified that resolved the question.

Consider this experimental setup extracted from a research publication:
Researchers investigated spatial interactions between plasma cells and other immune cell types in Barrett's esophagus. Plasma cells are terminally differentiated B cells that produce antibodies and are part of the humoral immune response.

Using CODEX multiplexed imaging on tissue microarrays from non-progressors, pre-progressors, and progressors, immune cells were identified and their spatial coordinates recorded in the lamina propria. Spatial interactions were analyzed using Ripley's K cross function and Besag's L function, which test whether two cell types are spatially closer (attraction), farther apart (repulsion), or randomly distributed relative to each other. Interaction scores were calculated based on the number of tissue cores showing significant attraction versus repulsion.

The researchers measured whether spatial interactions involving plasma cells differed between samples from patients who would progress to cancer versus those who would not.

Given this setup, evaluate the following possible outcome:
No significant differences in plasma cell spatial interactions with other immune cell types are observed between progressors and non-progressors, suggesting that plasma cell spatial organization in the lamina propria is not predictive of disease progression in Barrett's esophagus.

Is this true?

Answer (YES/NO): NO